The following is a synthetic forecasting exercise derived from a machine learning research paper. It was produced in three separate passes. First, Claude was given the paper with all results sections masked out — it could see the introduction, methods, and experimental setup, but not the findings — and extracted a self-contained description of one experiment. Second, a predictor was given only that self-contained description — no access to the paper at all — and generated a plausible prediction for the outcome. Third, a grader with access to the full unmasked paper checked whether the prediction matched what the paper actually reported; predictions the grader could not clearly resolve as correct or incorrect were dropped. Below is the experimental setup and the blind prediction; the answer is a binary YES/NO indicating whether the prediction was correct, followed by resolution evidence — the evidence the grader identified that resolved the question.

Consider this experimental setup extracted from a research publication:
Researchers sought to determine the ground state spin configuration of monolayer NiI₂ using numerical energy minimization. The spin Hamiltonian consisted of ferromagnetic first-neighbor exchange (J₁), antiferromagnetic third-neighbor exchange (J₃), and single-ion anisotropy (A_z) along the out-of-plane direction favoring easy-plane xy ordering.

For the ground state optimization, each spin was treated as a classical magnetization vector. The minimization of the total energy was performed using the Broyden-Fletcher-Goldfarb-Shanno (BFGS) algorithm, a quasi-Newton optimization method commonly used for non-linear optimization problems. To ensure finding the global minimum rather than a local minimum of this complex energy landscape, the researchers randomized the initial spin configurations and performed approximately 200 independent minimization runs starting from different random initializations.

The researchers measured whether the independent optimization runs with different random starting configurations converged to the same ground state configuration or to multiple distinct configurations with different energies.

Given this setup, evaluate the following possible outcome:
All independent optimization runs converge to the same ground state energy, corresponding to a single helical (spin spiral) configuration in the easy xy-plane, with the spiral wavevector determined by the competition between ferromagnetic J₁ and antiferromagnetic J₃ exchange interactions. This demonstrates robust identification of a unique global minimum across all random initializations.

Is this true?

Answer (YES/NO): YES